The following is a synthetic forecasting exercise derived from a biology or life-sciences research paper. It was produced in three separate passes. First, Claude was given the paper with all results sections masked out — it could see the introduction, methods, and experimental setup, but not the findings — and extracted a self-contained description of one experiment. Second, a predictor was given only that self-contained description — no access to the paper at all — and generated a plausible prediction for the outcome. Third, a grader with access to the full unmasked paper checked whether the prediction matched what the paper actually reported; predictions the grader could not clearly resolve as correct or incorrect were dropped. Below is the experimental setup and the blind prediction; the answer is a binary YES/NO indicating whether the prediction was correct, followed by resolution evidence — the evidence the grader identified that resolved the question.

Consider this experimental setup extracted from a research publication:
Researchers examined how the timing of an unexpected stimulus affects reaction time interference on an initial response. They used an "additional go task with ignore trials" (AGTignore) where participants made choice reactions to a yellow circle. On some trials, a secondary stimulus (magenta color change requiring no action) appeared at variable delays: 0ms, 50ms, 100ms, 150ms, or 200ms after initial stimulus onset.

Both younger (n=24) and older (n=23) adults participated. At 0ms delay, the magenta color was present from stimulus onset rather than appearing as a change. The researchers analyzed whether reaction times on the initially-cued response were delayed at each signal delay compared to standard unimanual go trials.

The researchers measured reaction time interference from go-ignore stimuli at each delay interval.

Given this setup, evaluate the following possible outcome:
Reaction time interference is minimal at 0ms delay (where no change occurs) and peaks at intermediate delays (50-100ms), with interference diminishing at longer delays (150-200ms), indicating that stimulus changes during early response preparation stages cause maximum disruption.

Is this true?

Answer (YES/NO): NO